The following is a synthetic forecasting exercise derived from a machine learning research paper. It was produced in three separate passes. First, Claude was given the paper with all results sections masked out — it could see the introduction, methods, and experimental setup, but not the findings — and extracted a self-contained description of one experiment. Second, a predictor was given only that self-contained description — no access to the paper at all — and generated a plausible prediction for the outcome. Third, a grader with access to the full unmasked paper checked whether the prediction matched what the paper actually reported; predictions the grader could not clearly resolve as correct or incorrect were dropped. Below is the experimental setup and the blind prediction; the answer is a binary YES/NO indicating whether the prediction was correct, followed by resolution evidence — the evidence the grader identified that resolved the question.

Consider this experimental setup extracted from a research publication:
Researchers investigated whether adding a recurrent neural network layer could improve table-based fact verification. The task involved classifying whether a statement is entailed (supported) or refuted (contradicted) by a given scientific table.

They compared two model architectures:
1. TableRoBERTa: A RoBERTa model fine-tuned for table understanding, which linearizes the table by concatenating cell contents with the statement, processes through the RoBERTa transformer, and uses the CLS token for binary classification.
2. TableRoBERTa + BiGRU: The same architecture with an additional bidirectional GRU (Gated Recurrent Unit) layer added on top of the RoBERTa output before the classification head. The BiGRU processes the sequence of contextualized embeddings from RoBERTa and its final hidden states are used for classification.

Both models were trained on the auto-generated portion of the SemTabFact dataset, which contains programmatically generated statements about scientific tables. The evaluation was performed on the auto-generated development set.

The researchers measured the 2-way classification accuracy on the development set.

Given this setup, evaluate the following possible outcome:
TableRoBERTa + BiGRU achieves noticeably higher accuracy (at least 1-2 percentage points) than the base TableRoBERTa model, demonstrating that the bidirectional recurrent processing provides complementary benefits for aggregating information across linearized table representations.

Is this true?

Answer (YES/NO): YES